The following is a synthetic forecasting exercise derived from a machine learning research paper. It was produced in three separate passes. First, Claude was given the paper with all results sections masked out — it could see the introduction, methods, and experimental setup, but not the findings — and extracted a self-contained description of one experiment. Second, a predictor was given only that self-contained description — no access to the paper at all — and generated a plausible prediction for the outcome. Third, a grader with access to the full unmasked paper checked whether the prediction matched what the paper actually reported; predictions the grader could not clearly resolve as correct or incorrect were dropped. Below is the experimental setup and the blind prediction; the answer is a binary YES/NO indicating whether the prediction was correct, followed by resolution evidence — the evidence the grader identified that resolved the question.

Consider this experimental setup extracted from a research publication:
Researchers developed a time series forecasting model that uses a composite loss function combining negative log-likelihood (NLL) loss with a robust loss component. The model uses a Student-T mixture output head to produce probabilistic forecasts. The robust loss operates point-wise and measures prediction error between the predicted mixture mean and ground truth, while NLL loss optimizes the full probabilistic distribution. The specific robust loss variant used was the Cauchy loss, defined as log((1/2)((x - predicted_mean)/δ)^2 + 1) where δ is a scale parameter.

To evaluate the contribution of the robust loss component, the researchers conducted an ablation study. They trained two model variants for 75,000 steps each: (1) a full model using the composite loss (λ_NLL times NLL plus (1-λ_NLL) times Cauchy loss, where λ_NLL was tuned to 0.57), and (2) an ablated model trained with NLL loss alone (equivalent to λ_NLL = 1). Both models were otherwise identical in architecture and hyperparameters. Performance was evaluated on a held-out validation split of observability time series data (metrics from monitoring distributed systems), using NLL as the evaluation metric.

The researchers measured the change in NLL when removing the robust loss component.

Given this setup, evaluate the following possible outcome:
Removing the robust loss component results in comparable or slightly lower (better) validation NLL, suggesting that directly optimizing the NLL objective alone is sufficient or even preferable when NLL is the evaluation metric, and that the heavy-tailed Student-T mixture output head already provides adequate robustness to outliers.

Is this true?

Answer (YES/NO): NO